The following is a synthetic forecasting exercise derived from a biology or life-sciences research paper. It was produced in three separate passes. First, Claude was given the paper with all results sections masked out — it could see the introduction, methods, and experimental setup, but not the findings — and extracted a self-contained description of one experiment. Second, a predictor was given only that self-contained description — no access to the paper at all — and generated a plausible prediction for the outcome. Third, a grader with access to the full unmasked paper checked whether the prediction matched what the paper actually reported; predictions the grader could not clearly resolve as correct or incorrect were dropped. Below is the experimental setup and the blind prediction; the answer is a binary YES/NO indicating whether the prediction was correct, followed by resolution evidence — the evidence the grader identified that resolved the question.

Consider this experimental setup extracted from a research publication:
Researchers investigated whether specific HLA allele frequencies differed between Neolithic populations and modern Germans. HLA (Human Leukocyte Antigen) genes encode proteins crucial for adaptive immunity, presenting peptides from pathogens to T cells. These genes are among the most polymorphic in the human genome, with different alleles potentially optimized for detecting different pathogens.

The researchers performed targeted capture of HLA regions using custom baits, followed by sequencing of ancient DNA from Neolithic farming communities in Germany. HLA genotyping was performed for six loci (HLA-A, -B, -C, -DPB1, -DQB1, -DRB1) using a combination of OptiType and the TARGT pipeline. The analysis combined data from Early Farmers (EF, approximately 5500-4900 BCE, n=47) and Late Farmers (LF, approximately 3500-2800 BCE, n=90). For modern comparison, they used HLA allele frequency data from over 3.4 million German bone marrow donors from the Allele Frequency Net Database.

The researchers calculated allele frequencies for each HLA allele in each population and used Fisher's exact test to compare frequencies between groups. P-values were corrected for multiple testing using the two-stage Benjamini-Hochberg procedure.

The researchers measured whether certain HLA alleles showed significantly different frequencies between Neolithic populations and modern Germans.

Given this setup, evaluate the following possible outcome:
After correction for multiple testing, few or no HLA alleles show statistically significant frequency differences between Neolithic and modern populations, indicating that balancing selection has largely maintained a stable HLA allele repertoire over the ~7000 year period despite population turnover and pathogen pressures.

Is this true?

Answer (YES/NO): NO